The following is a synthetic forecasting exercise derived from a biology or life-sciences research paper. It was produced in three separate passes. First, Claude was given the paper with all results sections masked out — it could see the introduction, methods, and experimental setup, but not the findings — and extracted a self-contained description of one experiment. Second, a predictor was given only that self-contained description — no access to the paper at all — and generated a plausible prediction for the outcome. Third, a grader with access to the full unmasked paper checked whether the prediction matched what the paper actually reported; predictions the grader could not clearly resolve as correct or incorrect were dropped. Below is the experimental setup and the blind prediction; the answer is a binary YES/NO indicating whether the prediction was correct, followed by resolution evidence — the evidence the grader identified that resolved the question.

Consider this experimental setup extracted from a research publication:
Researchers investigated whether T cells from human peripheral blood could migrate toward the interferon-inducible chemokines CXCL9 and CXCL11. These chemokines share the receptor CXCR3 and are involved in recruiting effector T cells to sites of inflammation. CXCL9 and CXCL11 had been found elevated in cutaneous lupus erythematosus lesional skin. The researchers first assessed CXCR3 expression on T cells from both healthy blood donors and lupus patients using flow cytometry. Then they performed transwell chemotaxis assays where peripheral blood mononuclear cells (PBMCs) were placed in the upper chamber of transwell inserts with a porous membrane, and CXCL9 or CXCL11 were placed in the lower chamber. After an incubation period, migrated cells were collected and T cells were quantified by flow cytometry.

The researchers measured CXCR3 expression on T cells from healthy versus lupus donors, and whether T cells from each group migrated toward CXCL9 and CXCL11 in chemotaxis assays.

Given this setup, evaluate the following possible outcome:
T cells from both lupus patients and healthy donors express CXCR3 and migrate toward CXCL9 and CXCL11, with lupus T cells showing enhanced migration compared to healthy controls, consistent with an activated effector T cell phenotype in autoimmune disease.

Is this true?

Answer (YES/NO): NO